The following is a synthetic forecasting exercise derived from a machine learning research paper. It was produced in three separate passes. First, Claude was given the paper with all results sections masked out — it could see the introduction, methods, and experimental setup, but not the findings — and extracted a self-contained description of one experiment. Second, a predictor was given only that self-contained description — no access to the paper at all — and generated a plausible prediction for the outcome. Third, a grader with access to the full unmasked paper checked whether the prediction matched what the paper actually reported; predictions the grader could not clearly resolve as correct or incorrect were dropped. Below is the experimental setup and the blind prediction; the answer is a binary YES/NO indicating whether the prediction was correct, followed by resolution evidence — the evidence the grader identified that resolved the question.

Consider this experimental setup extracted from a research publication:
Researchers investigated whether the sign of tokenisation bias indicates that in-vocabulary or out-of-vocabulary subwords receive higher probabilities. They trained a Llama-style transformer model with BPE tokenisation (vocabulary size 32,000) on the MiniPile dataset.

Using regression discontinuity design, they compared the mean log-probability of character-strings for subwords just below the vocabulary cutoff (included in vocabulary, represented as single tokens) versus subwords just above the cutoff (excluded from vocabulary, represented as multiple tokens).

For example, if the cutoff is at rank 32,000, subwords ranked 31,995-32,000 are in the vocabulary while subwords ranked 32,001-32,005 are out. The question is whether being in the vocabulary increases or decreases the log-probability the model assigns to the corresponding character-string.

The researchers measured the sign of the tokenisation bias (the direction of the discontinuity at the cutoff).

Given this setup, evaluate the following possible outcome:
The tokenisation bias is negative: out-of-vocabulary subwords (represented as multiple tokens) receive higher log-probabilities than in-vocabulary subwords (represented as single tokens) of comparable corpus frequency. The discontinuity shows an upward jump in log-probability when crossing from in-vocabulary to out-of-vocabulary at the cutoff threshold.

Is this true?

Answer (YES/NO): NO